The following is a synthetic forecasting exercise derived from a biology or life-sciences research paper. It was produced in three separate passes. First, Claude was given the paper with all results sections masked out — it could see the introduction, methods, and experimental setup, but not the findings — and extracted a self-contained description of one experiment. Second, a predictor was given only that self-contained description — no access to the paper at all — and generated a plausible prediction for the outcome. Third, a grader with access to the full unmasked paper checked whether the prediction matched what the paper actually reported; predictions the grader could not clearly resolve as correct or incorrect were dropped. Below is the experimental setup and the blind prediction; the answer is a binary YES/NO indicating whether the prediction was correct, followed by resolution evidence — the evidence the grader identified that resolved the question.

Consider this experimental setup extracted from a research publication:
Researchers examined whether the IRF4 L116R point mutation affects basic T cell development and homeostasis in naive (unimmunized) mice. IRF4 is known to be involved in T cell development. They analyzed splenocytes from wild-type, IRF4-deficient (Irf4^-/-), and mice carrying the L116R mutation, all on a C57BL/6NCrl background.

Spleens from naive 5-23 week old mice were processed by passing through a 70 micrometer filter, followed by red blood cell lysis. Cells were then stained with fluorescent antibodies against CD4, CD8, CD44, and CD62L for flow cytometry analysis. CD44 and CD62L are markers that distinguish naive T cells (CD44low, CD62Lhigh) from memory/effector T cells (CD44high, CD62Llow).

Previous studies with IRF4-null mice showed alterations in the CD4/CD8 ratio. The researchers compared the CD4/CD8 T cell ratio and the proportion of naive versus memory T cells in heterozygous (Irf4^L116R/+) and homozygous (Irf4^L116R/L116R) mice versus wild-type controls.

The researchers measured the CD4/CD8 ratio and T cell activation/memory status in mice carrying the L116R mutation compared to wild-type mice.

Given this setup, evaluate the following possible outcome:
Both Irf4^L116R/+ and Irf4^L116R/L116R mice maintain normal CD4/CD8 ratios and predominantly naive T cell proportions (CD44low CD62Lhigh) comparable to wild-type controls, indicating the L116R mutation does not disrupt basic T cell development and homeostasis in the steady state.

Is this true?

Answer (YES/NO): YES